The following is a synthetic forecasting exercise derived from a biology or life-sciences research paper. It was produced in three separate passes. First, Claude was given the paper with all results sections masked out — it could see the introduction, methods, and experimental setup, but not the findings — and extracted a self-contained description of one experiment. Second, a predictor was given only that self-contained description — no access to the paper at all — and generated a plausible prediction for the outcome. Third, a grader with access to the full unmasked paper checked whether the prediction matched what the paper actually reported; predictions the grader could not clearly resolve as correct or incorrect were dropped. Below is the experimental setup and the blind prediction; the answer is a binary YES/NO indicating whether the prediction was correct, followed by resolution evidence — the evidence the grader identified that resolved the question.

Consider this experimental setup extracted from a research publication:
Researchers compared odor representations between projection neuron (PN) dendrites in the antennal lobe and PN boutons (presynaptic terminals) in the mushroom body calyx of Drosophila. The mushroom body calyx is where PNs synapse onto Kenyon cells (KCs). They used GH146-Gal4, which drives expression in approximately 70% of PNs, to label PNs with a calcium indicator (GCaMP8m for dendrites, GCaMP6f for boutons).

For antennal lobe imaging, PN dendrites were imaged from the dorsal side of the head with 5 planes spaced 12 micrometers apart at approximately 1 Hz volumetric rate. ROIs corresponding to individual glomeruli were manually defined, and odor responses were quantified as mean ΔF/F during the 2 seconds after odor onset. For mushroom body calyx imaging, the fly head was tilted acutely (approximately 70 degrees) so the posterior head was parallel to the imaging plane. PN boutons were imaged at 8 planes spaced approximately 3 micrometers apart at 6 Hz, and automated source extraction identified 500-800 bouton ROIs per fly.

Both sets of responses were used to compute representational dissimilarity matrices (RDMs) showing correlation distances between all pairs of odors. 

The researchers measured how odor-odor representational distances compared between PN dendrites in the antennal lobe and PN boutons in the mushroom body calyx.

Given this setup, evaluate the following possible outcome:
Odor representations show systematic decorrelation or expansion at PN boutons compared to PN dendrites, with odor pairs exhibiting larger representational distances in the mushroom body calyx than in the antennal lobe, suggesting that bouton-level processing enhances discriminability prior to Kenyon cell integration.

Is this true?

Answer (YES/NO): YES